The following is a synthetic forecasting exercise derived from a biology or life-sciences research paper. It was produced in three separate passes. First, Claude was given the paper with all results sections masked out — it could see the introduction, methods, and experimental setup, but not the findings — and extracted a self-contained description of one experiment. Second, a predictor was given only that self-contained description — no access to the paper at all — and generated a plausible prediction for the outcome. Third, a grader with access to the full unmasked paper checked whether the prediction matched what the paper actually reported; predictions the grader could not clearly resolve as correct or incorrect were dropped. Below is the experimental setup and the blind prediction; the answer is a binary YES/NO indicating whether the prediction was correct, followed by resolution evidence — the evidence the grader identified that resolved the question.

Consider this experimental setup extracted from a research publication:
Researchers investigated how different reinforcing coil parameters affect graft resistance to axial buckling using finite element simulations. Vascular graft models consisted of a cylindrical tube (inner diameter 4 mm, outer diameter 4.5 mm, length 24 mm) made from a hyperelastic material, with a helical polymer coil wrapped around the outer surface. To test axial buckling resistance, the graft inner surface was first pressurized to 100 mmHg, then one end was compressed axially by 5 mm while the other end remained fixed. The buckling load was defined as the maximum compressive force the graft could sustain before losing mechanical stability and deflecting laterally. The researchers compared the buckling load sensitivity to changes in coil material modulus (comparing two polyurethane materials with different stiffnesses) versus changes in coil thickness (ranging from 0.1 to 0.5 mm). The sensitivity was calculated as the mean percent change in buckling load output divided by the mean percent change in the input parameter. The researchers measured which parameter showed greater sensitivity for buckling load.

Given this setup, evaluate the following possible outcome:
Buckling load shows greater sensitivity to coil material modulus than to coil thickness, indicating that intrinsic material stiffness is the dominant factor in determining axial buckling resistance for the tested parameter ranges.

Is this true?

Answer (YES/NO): NO